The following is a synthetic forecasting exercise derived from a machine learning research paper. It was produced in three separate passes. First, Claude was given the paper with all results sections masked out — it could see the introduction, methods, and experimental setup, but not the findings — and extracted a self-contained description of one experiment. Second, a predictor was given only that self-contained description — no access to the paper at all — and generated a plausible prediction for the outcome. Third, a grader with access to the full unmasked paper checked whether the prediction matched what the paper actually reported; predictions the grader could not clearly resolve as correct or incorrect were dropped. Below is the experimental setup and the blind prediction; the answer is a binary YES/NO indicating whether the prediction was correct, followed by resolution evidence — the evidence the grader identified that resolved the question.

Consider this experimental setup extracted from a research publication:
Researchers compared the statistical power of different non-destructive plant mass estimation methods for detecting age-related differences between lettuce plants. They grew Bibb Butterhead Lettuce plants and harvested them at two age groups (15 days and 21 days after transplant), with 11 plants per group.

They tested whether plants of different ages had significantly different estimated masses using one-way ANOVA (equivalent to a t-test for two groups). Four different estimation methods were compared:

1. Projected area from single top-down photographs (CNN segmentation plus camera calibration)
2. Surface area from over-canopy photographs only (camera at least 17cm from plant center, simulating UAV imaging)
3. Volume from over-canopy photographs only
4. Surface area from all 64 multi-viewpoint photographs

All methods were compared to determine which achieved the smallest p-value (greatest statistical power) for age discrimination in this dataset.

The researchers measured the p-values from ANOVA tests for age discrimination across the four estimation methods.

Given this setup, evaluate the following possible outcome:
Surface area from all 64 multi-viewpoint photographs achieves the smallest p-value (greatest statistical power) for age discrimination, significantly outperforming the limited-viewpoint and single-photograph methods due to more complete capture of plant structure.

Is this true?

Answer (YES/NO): NO